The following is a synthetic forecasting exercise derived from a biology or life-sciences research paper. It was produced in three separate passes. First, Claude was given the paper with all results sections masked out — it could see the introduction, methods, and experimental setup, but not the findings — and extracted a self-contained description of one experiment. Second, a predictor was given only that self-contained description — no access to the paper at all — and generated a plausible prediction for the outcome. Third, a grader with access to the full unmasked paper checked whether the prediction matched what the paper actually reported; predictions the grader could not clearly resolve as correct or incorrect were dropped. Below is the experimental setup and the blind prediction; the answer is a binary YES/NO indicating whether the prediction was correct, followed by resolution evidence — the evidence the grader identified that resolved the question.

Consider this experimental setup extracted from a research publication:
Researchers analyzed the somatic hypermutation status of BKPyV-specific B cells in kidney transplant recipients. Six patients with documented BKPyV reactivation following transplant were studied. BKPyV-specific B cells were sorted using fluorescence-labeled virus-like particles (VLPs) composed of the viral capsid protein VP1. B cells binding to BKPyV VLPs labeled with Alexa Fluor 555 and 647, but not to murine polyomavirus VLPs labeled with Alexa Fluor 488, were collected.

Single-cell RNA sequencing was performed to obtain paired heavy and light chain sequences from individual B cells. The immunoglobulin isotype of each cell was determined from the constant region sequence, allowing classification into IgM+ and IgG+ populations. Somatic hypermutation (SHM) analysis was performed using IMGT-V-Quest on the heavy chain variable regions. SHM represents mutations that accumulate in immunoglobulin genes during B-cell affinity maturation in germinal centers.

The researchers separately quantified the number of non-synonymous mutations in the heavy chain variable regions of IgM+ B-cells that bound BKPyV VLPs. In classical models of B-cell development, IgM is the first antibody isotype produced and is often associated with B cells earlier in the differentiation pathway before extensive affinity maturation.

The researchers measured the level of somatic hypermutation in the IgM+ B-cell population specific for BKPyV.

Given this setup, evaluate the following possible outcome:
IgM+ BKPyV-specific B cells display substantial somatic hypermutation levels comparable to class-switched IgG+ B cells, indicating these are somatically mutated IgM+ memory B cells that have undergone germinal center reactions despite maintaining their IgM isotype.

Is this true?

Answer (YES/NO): NO